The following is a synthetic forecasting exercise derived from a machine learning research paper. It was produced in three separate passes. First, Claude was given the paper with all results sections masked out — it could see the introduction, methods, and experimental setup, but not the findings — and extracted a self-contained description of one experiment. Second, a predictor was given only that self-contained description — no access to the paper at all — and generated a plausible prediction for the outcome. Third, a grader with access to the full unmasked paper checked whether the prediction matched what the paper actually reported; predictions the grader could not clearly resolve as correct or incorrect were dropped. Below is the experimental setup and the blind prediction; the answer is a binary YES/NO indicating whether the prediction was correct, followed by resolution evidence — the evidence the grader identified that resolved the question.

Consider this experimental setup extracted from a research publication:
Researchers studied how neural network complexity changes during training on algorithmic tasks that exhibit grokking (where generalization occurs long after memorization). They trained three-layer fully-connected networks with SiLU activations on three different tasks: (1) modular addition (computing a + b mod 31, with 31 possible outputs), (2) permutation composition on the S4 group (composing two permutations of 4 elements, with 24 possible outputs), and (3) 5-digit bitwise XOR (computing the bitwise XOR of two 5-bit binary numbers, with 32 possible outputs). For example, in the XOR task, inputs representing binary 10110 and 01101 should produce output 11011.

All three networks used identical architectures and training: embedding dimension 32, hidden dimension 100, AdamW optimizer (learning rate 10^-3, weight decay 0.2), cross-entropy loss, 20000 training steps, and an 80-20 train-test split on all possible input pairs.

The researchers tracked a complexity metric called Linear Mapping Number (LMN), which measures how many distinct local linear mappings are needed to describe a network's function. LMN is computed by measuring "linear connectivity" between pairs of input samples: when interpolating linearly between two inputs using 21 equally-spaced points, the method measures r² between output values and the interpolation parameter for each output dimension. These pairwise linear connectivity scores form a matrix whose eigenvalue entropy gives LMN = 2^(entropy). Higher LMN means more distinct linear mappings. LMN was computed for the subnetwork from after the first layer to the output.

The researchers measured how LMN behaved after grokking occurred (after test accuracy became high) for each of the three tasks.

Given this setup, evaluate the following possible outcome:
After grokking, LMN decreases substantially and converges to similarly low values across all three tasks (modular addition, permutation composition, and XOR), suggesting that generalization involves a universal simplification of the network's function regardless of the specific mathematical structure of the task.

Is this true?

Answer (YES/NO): NO